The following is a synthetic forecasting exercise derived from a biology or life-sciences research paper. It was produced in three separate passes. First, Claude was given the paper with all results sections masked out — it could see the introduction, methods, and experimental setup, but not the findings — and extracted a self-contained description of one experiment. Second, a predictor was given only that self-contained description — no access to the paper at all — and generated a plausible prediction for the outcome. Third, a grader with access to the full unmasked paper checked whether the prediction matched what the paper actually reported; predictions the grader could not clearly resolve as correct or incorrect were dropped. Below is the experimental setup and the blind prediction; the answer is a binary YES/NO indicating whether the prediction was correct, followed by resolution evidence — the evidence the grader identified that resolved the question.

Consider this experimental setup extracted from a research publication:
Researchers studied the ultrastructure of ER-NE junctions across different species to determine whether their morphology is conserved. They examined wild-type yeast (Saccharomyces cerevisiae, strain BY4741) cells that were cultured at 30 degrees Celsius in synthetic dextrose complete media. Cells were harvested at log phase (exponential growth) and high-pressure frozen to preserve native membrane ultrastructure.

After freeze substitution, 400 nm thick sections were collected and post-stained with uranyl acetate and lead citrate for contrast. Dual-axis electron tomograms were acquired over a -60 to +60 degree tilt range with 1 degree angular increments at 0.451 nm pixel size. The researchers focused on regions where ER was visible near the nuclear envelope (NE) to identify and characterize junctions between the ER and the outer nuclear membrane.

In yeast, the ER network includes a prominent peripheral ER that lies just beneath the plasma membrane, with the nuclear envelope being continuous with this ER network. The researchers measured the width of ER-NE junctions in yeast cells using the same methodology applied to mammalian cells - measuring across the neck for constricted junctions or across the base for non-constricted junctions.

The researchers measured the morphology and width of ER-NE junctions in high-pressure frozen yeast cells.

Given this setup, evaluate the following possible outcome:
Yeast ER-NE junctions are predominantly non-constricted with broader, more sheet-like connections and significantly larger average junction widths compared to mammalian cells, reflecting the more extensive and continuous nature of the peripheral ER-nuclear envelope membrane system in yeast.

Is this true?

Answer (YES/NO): NO